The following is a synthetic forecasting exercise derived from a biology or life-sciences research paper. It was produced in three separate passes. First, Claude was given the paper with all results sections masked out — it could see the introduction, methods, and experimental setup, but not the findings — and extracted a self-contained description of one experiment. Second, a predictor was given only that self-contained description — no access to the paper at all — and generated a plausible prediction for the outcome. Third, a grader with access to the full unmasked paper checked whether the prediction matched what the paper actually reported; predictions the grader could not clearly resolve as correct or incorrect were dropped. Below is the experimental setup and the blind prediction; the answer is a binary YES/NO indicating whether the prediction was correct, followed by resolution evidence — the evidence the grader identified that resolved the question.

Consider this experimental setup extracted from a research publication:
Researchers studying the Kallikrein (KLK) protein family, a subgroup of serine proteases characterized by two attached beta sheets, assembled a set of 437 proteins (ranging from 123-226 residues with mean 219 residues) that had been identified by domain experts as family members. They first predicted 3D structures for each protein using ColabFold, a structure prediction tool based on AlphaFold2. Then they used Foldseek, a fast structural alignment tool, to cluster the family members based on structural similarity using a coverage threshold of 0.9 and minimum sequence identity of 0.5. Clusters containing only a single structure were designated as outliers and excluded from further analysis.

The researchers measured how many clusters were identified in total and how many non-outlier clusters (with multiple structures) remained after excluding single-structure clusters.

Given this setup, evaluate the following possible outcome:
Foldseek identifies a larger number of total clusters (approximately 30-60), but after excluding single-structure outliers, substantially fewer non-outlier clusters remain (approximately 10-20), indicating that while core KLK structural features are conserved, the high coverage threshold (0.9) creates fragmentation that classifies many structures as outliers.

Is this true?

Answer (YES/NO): NO